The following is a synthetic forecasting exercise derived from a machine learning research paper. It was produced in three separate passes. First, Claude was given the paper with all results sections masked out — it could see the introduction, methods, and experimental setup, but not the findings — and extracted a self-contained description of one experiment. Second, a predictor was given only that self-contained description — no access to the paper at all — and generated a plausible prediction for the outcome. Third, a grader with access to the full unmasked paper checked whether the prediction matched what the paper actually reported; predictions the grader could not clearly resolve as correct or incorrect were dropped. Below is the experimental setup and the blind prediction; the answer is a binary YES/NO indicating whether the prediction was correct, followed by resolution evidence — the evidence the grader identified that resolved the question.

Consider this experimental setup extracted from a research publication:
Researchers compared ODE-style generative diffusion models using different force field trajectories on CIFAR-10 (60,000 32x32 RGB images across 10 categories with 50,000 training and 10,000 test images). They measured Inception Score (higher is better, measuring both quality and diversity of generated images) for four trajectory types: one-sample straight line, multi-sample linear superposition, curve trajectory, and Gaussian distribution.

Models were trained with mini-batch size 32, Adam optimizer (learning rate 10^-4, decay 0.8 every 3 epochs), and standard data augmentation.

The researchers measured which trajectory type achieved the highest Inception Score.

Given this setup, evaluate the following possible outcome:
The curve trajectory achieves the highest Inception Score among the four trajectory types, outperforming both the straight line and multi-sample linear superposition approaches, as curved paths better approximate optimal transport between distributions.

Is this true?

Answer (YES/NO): NO